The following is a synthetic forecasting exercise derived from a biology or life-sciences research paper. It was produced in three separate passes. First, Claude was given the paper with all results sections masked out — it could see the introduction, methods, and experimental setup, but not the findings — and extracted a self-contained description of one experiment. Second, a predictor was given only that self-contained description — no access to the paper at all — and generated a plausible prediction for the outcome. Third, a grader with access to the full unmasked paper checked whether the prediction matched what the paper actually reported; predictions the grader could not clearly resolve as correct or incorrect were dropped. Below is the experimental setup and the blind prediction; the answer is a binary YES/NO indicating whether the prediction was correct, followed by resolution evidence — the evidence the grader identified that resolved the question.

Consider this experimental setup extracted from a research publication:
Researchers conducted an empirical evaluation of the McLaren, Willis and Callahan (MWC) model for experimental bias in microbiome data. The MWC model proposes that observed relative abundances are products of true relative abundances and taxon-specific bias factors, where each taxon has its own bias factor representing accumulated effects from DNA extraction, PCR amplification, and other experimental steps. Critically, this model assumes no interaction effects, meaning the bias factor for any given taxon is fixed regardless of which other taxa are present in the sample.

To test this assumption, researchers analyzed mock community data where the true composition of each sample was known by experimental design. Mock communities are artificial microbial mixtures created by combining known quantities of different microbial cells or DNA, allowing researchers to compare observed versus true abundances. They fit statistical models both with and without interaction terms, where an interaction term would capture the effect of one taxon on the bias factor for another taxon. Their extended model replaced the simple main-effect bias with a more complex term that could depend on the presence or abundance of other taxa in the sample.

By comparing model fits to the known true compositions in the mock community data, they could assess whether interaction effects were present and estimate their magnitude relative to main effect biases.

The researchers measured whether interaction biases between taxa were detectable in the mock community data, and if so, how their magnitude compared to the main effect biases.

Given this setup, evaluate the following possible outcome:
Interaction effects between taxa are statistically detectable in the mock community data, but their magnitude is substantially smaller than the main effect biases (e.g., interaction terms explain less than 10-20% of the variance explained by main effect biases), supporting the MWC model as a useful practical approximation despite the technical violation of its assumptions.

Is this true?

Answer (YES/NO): YES